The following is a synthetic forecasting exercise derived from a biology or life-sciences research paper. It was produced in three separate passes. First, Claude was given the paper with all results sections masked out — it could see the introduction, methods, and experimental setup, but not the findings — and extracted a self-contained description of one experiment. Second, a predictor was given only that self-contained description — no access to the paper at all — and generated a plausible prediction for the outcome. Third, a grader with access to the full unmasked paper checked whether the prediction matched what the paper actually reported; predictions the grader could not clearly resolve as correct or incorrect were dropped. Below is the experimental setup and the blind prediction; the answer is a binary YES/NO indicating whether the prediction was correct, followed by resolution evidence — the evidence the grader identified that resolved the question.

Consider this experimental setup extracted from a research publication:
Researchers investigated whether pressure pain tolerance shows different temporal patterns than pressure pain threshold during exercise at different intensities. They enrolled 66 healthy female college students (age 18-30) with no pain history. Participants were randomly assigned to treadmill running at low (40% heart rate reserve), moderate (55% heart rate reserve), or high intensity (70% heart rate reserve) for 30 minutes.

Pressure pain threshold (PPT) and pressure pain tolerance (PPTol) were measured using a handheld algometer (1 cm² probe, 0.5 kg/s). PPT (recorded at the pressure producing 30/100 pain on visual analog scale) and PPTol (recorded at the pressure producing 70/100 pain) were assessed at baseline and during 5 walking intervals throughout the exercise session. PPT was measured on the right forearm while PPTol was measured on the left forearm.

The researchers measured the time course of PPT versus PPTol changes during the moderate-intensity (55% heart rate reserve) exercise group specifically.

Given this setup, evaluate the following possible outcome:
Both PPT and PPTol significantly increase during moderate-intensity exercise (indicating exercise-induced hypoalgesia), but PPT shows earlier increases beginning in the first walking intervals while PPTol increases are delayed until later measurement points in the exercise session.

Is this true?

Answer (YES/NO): NO